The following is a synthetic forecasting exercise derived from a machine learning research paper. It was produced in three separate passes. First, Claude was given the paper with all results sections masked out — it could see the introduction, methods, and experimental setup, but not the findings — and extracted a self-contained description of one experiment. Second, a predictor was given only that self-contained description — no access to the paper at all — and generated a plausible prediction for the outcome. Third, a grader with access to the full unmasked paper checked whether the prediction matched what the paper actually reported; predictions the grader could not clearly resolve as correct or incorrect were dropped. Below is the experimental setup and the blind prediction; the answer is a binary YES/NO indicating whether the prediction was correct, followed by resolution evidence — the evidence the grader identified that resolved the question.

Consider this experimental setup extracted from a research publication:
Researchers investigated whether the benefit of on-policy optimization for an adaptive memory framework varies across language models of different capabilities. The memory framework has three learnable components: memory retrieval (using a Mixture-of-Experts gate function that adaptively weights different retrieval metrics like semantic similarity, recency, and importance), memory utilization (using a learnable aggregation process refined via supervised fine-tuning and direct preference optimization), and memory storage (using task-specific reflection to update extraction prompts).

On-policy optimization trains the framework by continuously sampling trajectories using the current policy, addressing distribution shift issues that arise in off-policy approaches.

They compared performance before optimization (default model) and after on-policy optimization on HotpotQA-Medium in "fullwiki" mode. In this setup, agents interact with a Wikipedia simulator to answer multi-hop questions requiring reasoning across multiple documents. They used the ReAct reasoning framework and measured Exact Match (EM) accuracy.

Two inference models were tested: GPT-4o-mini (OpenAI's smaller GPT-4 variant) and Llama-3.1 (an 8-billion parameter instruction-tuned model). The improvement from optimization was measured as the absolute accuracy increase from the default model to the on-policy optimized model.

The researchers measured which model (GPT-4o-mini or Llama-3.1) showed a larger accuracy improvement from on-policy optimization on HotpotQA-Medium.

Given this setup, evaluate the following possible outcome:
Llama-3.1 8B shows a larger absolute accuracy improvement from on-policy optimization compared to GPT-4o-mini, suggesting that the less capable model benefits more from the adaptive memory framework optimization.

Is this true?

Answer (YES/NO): YES